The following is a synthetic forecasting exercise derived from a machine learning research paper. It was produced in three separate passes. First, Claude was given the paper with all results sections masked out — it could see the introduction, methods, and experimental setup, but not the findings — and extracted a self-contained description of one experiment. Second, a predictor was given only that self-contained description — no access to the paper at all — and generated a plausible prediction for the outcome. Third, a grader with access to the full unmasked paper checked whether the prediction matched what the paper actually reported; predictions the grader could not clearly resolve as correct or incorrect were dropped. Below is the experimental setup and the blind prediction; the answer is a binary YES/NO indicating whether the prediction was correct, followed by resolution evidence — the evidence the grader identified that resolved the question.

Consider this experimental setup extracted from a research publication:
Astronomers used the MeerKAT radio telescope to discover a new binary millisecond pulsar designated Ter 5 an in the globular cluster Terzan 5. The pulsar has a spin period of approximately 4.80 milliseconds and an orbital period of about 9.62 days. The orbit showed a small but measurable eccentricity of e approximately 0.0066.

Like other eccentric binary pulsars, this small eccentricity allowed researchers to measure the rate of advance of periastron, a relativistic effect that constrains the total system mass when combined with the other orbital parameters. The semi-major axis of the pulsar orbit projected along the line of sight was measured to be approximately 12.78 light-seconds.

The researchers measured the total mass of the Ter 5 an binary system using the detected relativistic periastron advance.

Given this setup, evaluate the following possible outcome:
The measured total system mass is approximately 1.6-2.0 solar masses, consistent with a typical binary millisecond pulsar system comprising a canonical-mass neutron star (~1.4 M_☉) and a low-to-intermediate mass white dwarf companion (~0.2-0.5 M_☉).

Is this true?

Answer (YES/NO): NO